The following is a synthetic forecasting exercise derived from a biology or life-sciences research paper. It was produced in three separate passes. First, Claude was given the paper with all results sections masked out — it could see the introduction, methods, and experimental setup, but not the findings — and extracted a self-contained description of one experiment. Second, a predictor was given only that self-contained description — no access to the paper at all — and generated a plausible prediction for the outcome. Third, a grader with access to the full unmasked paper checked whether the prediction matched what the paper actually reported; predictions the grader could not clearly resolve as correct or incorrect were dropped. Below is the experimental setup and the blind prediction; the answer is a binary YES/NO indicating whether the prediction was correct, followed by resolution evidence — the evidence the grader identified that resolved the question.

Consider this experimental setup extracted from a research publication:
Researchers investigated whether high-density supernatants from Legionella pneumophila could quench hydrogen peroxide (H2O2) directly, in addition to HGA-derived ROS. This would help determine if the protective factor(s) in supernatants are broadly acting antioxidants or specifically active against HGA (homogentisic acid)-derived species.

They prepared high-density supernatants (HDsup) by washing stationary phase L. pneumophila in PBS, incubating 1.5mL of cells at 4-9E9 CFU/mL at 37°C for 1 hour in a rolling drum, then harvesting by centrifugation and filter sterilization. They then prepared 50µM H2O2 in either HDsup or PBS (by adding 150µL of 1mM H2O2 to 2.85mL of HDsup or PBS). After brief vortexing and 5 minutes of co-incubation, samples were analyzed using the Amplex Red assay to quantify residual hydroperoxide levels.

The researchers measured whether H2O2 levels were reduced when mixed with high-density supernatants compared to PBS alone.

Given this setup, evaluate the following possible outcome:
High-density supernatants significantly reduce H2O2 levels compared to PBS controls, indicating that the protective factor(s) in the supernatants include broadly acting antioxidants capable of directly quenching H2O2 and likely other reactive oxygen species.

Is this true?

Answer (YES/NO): NO